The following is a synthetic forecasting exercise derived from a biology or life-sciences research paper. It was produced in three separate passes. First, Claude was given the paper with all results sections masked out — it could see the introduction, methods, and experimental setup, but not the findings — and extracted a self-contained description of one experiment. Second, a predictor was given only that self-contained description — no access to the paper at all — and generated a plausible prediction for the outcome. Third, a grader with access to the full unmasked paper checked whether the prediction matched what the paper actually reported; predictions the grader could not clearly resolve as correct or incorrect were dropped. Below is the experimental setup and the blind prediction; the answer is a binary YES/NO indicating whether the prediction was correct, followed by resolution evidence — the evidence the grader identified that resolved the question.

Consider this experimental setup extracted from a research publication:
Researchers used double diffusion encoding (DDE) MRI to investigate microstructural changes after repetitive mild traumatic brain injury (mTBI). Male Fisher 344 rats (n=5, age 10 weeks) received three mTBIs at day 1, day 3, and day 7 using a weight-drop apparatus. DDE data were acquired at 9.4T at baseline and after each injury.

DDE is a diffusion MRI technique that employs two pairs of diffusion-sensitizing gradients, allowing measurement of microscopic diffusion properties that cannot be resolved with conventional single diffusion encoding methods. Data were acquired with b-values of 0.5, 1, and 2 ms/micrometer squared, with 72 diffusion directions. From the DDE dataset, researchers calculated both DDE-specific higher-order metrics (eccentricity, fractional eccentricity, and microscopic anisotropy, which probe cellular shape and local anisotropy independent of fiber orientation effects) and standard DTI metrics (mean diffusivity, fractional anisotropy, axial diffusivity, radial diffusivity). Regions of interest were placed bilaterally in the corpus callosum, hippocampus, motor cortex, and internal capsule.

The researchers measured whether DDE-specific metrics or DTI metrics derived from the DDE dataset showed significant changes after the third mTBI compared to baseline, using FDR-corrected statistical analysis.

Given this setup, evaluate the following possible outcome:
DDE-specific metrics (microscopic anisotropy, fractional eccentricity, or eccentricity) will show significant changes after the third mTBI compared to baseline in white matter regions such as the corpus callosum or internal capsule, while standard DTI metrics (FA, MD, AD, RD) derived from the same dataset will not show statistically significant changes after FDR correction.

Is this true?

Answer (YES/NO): NO